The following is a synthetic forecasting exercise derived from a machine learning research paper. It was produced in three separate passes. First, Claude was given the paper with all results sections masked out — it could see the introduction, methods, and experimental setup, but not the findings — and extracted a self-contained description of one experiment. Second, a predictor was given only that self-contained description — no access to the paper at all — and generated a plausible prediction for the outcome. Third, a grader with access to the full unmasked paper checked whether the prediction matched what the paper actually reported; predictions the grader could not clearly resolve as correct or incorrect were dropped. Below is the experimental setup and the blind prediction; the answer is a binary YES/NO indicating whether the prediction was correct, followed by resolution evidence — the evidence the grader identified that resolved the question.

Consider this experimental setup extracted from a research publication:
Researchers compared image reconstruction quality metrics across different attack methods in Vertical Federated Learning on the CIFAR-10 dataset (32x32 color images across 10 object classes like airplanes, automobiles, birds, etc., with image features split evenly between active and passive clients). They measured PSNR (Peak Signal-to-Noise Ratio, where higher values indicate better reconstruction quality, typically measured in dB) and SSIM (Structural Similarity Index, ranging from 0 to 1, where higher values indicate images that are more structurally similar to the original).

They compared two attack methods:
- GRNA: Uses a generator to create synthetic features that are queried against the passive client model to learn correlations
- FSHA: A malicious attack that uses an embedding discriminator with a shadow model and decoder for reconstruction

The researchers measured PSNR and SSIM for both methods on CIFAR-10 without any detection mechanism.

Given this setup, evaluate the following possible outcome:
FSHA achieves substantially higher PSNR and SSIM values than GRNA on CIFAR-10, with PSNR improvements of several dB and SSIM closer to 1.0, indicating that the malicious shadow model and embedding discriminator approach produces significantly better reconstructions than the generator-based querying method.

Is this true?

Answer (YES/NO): YES